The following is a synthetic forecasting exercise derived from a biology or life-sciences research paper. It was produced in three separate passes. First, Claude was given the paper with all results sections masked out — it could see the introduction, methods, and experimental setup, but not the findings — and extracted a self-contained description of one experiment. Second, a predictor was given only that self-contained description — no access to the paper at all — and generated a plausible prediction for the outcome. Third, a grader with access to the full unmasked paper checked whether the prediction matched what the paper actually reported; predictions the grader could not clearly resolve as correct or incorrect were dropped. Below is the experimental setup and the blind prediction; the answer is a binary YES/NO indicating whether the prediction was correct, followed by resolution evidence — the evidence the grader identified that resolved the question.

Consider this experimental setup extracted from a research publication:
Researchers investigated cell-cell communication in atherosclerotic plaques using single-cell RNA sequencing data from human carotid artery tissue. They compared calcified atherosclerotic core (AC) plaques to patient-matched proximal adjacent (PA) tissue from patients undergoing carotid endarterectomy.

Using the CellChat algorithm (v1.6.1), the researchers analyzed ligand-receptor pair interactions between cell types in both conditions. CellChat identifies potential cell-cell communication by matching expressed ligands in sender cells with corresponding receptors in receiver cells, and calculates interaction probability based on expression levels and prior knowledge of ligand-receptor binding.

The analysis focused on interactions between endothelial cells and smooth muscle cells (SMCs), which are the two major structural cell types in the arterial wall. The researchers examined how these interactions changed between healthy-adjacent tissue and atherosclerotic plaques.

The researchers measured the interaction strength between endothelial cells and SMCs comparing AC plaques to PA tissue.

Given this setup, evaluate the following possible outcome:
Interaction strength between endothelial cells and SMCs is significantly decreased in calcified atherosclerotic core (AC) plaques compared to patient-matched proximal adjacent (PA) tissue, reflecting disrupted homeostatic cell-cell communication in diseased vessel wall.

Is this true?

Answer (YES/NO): NO